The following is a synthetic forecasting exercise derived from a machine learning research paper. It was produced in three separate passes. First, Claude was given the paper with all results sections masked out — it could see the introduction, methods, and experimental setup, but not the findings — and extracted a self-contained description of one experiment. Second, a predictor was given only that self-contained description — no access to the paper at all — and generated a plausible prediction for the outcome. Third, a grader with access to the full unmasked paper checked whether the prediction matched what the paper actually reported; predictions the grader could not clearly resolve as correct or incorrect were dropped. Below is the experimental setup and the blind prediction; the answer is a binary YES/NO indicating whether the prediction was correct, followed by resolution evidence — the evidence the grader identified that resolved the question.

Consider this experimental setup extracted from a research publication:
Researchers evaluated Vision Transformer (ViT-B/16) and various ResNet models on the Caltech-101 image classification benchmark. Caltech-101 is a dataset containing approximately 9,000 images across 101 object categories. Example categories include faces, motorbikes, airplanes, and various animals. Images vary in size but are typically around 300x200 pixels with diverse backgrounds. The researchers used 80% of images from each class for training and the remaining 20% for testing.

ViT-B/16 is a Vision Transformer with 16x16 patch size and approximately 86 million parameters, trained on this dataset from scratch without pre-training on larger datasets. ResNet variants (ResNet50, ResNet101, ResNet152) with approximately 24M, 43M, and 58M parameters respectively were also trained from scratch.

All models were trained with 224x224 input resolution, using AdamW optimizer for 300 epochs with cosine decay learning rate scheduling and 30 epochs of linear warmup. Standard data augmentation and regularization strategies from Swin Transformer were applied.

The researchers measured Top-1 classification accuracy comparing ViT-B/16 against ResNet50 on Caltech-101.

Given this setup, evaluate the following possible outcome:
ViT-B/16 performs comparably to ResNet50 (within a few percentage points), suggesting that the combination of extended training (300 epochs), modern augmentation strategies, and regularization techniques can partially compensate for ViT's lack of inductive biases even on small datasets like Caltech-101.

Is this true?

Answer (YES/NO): NO